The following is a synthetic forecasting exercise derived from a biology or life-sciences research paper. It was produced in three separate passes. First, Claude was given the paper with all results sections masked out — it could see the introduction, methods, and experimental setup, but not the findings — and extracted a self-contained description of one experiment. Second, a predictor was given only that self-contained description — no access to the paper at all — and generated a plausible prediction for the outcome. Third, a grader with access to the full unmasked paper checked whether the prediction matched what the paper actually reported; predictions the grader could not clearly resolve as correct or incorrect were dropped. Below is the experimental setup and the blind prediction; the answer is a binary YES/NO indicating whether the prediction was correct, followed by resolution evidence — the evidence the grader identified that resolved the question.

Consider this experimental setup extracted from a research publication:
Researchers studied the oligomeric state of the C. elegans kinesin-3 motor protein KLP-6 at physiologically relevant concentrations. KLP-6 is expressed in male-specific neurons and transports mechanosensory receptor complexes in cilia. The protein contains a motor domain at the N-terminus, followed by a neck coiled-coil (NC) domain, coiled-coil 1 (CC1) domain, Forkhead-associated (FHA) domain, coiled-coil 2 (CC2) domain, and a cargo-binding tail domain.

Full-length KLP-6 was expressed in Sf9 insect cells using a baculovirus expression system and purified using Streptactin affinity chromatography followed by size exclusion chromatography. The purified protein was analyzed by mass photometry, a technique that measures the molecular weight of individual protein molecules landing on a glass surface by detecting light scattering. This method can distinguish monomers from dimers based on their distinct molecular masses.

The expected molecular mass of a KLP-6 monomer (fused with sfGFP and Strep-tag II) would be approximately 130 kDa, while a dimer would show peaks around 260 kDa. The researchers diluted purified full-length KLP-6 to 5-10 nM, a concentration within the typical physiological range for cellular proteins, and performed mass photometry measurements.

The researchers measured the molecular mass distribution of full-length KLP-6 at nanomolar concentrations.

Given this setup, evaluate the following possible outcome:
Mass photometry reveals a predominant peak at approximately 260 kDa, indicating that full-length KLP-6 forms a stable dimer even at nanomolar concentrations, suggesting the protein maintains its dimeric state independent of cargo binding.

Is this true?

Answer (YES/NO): NO